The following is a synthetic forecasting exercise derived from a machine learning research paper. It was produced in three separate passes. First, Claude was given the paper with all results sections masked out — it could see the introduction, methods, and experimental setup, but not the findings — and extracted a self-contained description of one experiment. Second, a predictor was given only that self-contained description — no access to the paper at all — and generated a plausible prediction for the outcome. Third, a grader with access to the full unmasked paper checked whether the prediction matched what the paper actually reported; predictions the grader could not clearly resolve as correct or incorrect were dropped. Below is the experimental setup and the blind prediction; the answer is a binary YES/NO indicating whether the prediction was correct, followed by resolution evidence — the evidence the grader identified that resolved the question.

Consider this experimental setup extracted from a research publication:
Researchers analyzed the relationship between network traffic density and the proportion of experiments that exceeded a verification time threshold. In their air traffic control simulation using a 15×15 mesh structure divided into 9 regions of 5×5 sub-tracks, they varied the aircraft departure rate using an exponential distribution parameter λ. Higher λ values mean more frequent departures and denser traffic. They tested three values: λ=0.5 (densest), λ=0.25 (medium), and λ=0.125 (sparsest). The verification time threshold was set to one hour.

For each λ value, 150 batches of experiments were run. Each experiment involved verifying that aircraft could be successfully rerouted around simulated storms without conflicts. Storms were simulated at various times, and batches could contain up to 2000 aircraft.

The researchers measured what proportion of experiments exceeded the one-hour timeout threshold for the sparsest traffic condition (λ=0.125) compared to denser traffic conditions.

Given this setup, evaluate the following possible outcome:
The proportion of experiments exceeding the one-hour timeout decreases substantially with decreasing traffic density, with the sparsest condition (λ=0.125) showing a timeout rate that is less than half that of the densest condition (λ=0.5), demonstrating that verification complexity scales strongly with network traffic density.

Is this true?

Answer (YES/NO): NO